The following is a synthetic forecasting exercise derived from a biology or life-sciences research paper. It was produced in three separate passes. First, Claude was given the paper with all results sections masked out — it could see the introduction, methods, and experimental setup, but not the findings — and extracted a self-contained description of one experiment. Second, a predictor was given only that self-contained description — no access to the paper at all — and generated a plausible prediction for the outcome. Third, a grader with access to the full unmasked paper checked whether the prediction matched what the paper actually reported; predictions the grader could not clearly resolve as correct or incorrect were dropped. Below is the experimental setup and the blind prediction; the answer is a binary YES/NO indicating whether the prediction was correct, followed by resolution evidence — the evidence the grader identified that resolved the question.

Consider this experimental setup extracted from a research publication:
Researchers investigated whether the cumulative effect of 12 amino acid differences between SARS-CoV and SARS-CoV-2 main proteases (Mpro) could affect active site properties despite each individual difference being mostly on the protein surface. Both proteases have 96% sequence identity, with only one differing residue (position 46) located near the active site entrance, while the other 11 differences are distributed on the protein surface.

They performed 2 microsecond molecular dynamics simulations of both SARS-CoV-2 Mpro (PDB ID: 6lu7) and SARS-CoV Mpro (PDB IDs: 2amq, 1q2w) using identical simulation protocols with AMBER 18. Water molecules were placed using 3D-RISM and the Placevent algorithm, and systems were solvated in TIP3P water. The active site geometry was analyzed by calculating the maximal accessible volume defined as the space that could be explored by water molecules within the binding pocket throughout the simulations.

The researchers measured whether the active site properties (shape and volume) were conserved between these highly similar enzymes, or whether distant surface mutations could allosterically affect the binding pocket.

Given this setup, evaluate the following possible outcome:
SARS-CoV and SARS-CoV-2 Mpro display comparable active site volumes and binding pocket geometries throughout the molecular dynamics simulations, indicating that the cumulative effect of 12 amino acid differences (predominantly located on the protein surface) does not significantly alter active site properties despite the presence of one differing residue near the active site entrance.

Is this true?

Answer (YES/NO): NO